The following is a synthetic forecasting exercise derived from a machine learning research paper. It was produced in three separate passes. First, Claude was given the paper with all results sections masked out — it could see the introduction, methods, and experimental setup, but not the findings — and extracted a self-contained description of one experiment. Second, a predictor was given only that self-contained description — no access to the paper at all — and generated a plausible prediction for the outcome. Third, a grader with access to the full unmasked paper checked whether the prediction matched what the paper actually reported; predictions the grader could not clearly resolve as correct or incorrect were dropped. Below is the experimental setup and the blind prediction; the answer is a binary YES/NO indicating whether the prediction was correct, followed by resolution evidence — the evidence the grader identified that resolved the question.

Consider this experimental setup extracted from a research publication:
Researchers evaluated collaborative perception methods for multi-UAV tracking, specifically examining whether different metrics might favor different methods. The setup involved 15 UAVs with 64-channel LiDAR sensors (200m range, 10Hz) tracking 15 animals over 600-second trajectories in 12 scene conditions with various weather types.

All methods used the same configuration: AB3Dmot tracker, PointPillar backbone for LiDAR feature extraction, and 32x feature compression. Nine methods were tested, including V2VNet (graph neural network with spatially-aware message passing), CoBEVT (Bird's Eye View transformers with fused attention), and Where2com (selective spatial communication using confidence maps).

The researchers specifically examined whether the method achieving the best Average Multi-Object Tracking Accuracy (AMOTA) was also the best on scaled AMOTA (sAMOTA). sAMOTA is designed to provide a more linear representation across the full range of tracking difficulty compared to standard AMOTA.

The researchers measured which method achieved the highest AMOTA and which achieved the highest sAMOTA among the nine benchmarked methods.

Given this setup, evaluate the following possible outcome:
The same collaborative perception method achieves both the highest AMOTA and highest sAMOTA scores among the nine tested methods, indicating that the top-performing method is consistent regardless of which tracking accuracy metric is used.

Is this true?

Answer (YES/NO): NO